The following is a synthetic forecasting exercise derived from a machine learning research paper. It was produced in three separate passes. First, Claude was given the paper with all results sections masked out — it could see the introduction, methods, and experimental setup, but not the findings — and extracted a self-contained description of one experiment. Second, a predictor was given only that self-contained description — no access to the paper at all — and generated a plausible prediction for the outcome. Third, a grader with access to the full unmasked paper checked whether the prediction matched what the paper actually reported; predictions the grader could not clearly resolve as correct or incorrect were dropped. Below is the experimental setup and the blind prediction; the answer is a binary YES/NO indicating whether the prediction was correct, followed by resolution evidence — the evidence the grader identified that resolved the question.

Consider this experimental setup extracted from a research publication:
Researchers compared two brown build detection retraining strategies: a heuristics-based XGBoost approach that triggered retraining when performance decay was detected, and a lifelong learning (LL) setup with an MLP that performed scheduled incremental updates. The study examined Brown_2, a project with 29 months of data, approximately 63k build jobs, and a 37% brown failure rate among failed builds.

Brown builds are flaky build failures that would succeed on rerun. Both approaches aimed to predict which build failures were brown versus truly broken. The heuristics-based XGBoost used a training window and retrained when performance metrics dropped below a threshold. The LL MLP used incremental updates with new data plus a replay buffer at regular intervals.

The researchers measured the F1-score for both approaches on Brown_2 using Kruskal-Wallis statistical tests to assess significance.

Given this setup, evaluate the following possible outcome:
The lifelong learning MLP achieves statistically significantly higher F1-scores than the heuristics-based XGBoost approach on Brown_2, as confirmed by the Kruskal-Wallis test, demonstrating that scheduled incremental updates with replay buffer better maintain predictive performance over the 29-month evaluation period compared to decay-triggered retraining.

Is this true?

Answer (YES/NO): NO